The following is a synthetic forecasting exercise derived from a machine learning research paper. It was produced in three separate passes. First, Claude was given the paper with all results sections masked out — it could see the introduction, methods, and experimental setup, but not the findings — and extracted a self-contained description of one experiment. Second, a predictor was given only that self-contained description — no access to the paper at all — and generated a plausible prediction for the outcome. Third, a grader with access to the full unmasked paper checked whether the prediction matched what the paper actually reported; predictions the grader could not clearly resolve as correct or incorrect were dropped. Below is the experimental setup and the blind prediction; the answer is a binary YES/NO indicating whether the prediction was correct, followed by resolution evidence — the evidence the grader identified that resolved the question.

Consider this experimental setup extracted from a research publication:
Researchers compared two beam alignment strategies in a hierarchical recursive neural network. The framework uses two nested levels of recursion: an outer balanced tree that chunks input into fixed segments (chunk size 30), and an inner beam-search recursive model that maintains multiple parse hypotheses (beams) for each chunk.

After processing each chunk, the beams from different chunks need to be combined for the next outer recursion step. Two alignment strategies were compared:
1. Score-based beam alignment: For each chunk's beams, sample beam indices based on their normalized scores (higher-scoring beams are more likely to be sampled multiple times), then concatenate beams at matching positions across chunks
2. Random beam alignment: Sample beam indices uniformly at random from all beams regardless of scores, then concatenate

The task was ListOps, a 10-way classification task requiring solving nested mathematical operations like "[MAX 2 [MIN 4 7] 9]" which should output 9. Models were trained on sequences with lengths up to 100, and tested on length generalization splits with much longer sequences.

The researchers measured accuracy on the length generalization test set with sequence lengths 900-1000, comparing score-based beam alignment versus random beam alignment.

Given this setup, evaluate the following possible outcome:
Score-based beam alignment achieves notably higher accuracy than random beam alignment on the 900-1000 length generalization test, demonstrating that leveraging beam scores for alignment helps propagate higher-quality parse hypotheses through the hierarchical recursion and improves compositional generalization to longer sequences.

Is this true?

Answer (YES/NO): YES